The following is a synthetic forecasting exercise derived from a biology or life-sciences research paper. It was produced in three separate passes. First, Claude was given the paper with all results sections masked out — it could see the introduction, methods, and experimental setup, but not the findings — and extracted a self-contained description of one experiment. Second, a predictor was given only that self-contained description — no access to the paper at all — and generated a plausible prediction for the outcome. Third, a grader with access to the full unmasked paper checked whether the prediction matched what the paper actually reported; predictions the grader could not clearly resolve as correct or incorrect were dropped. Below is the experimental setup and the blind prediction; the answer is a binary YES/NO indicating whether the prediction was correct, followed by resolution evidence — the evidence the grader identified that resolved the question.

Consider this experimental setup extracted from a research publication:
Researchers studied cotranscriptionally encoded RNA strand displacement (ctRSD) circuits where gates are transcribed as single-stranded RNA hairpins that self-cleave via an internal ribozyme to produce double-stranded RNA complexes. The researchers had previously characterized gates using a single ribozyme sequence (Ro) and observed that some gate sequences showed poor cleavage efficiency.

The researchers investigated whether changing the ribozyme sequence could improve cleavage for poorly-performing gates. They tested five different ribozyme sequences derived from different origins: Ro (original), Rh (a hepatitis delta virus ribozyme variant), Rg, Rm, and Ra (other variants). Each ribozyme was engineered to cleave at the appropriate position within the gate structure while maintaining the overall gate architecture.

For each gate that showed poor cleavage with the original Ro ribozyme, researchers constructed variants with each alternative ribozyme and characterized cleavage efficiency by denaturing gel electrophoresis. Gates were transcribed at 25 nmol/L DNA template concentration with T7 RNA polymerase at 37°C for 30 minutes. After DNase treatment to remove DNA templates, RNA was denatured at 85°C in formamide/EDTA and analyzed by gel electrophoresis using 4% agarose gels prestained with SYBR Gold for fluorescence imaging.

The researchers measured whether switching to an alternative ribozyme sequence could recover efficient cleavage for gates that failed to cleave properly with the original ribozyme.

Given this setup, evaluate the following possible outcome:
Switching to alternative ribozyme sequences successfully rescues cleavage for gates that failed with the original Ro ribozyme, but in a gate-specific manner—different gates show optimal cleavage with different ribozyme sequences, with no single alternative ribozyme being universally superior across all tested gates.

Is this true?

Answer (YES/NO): NO